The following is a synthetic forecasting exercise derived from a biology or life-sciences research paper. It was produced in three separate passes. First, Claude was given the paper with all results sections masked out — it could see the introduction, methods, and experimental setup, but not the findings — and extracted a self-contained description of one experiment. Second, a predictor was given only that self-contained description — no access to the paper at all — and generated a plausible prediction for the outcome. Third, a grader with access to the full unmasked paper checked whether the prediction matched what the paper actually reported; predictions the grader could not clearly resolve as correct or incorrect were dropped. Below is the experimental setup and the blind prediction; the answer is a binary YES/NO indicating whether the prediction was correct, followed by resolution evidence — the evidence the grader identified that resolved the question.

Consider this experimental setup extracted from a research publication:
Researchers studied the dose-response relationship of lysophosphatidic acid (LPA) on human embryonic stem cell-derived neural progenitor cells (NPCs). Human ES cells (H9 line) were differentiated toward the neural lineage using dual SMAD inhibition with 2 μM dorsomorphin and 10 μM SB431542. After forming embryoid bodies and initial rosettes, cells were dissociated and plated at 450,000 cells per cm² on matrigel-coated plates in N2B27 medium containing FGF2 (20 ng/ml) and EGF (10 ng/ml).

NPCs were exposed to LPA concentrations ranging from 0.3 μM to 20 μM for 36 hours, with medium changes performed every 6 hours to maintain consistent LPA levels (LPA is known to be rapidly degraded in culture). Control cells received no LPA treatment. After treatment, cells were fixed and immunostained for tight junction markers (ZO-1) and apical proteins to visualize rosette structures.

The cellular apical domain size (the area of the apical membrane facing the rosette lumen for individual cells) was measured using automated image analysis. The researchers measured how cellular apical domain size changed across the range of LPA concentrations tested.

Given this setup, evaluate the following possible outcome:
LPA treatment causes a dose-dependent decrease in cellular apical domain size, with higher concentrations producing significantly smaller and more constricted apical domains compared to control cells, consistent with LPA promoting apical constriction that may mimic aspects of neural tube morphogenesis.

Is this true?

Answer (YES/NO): NO